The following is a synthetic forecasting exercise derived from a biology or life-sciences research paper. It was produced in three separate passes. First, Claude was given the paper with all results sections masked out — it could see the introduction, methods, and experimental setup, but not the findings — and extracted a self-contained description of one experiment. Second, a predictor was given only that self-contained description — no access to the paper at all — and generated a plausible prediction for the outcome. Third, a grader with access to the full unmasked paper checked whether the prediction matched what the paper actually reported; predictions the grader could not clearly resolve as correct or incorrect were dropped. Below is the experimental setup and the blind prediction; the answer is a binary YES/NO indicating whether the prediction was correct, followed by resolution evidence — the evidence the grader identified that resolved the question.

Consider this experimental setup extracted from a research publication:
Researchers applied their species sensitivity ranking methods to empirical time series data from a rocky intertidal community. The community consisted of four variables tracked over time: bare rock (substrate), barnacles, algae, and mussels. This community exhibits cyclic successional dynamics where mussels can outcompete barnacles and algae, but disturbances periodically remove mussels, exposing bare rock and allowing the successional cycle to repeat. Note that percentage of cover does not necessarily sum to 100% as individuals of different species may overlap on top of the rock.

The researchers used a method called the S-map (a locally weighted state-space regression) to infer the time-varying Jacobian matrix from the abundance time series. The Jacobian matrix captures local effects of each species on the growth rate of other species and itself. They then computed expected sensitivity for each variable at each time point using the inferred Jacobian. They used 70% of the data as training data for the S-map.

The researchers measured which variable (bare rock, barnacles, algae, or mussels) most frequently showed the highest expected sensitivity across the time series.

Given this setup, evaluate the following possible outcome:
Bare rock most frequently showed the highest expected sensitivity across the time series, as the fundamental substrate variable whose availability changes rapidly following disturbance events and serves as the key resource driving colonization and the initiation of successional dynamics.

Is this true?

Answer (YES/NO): NO